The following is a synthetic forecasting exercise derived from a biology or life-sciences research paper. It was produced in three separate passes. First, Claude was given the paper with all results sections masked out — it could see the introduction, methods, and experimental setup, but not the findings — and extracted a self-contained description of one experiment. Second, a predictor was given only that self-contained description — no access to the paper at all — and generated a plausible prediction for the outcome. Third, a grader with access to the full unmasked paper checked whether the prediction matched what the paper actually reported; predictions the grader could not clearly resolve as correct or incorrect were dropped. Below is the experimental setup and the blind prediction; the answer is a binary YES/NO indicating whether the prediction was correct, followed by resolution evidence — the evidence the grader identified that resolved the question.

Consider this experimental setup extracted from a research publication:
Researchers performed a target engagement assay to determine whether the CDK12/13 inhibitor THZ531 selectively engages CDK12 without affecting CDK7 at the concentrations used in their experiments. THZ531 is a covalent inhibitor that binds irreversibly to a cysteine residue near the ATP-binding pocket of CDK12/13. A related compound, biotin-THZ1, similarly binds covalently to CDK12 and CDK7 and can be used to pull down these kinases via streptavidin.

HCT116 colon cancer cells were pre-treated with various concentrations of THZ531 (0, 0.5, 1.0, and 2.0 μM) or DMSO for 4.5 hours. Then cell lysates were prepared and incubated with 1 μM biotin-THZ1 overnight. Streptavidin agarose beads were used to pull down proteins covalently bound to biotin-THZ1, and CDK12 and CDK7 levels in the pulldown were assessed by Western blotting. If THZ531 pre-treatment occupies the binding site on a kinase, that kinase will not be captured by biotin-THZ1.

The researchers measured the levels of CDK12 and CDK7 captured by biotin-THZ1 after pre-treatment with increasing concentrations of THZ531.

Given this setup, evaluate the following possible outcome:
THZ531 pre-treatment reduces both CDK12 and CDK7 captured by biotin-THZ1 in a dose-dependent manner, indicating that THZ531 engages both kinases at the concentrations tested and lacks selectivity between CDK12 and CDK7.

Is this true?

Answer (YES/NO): NO